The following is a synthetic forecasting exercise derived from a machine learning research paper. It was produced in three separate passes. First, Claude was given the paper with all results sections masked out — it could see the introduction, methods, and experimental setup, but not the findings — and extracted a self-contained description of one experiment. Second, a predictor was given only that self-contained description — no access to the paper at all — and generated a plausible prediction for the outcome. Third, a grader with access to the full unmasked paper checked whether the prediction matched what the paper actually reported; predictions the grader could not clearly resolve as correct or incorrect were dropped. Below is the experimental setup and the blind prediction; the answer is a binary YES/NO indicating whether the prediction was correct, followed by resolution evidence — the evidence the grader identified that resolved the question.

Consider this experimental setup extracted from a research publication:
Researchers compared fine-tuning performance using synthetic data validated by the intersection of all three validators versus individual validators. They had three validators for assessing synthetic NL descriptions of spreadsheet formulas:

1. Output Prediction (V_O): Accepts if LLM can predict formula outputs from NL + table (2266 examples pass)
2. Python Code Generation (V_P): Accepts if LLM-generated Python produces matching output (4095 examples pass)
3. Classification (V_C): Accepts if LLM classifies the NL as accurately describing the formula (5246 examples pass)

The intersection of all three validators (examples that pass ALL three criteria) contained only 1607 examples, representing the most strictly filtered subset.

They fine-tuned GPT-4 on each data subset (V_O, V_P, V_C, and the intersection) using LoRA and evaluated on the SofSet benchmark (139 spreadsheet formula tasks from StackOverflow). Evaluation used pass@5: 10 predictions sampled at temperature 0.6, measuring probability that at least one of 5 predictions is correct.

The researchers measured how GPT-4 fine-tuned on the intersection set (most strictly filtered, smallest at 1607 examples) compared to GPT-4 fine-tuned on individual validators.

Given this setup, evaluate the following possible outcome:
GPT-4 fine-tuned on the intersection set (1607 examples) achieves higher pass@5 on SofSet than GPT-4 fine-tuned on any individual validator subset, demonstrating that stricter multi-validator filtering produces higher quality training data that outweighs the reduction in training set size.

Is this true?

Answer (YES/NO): NO